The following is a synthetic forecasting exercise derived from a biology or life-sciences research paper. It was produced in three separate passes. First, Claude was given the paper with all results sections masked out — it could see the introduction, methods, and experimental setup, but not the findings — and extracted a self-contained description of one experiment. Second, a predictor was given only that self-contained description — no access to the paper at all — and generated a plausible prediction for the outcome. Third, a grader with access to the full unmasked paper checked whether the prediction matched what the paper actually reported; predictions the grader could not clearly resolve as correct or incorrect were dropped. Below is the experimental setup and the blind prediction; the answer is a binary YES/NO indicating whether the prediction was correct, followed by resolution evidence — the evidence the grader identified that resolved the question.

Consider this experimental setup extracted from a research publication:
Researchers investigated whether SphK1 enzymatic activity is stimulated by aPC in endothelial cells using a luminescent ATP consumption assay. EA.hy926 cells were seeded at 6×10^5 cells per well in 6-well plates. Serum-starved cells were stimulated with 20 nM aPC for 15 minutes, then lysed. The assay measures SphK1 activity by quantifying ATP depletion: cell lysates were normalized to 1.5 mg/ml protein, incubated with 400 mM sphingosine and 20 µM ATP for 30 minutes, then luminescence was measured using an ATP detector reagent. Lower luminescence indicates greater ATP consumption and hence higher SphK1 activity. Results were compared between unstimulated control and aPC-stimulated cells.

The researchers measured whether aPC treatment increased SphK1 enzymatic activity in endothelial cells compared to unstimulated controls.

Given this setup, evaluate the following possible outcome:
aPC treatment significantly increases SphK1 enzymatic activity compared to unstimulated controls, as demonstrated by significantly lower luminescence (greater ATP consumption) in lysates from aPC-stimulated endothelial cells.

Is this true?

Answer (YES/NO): YES